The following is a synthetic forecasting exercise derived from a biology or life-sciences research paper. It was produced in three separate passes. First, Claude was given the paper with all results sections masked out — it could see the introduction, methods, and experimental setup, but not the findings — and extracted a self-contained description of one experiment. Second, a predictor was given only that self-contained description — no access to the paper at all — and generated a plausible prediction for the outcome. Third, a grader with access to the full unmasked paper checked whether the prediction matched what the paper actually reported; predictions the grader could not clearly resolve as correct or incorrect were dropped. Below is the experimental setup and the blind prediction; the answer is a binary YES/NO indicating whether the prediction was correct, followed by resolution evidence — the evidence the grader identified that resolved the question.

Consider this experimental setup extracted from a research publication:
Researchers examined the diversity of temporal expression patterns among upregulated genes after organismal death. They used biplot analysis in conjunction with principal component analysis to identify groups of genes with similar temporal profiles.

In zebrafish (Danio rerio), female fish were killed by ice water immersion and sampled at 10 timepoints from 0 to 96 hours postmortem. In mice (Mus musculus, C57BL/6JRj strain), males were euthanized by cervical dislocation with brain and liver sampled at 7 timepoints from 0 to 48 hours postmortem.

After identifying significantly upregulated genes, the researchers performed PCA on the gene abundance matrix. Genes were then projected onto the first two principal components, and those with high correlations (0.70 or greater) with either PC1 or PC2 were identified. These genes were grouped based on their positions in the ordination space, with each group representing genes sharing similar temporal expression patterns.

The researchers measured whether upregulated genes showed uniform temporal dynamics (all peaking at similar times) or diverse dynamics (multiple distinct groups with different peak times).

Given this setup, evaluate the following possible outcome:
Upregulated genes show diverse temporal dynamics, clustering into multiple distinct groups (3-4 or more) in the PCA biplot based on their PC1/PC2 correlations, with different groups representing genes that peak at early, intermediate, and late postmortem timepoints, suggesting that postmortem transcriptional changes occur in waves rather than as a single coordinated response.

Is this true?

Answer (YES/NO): YES